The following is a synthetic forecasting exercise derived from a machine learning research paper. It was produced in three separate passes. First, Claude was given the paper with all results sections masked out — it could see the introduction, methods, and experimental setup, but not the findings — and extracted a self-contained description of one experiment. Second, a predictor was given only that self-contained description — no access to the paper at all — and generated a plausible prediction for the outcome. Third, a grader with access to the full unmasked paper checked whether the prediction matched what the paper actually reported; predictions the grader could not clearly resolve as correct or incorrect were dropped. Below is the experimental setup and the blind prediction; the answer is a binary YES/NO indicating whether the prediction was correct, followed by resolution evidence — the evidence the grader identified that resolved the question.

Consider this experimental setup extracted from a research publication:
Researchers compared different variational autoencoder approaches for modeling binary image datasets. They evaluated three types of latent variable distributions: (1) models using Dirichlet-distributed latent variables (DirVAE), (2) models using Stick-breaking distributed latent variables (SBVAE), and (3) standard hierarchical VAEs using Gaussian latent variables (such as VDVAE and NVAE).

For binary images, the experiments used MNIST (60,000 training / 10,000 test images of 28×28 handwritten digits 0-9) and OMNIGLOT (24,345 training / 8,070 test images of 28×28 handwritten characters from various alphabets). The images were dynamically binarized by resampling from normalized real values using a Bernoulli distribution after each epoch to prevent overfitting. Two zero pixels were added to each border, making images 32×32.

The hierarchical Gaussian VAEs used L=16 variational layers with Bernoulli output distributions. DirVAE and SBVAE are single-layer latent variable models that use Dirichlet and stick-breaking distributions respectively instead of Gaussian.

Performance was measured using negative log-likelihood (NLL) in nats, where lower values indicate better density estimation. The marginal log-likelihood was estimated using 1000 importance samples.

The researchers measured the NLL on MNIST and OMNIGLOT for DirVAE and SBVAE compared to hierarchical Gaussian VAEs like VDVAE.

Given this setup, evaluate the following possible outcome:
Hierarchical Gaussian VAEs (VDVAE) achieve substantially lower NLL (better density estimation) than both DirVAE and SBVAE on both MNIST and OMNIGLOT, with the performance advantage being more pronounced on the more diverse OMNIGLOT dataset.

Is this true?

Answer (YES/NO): YES